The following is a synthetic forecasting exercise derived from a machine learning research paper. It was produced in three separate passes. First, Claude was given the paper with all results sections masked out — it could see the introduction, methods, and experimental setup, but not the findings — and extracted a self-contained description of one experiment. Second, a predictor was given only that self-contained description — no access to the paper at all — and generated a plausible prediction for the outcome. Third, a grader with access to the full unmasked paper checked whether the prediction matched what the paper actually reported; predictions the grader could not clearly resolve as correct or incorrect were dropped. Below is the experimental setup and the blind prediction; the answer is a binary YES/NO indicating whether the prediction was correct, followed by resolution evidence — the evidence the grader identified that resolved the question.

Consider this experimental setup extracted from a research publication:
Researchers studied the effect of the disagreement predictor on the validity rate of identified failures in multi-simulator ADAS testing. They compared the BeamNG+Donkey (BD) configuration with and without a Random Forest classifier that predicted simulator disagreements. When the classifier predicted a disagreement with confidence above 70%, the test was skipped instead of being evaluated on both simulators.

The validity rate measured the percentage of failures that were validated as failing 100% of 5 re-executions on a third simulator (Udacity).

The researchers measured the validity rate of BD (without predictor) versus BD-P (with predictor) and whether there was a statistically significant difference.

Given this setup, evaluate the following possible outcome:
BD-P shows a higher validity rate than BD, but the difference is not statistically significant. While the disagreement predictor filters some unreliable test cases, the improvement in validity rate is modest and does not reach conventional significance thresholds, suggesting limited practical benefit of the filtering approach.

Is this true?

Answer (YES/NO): NO